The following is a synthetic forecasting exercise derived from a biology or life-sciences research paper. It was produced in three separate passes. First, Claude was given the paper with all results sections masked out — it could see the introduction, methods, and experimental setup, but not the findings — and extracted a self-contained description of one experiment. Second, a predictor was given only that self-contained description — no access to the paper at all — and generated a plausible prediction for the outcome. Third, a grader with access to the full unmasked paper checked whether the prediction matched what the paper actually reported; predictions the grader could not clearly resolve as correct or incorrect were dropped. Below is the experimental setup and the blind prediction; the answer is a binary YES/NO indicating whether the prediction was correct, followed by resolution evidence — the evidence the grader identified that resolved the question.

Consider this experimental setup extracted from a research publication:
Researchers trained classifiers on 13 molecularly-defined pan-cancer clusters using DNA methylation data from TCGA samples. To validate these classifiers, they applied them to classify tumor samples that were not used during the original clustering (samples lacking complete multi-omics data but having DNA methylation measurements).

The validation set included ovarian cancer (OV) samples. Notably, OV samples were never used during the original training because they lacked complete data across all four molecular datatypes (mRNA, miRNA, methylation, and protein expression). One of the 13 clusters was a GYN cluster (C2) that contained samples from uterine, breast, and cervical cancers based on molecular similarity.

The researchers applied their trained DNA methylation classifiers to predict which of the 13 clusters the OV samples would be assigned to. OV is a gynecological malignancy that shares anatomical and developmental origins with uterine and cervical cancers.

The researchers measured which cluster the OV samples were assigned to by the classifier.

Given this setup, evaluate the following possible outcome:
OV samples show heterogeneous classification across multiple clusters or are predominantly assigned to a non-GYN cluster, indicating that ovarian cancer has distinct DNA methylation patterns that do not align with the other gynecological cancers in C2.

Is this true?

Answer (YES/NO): NO